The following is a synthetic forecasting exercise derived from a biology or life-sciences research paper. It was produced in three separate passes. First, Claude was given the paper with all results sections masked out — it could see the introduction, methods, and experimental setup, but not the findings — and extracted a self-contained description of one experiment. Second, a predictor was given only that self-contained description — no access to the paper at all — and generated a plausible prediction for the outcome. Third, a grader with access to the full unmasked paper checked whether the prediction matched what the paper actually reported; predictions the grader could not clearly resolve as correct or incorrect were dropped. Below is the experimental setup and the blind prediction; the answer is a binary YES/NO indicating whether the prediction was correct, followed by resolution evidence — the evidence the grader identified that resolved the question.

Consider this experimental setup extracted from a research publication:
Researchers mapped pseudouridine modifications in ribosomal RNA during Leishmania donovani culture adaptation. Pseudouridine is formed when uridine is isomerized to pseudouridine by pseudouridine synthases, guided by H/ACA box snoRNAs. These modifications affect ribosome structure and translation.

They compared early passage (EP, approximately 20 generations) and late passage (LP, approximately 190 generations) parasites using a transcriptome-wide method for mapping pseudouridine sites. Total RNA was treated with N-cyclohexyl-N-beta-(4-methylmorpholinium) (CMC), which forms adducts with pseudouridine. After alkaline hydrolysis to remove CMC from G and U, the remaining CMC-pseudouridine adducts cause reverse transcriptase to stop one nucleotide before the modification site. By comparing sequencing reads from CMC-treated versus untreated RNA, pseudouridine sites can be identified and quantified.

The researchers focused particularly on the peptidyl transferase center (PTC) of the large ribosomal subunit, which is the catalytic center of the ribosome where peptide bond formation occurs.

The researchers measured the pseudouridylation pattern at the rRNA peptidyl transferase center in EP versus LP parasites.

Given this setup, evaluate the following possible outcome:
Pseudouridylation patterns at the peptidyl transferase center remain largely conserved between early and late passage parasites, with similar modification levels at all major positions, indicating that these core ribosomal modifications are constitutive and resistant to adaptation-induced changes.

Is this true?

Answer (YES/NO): NO